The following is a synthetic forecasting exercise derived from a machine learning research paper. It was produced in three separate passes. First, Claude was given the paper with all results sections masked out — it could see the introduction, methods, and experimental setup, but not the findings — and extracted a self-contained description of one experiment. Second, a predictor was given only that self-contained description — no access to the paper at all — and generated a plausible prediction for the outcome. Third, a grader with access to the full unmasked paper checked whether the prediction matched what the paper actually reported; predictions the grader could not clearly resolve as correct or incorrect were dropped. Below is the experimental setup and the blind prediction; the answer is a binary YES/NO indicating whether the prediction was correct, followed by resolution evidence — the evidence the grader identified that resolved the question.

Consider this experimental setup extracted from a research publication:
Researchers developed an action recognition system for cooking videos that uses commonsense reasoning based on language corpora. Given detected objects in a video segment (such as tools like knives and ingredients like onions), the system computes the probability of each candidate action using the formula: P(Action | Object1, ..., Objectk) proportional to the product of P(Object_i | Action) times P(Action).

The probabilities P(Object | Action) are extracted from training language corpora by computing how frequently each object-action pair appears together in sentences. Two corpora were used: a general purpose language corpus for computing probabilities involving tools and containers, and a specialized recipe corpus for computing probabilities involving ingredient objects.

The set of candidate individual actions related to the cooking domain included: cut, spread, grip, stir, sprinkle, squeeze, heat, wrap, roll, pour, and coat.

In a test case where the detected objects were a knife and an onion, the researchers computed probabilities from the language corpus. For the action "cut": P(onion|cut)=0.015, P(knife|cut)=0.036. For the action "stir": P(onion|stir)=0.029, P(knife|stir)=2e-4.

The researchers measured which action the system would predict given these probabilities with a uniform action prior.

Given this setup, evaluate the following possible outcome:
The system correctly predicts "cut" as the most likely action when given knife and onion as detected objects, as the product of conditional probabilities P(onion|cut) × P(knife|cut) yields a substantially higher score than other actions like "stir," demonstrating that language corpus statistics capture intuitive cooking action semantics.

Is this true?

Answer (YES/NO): YES